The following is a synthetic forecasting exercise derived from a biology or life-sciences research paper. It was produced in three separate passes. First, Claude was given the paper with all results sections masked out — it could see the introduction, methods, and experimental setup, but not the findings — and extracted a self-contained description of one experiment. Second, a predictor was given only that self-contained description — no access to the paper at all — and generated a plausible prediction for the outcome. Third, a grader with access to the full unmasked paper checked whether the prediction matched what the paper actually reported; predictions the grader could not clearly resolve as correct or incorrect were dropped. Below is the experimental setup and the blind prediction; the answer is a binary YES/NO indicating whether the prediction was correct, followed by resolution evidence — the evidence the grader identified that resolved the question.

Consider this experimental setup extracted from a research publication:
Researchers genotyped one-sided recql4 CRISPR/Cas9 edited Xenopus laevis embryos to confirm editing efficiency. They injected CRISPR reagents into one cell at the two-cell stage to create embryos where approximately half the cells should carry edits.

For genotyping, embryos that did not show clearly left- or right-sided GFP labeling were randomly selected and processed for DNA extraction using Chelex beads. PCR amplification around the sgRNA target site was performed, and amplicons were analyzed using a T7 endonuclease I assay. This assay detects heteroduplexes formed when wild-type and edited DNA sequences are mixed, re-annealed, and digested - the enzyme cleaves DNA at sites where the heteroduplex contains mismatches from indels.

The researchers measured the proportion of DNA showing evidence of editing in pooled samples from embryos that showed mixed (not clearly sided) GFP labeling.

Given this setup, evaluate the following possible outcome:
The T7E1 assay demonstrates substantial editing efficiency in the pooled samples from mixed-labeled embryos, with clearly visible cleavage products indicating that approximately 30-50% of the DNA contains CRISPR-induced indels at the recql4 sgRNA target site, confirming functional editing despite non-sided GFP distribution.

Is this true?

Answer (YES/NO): YES